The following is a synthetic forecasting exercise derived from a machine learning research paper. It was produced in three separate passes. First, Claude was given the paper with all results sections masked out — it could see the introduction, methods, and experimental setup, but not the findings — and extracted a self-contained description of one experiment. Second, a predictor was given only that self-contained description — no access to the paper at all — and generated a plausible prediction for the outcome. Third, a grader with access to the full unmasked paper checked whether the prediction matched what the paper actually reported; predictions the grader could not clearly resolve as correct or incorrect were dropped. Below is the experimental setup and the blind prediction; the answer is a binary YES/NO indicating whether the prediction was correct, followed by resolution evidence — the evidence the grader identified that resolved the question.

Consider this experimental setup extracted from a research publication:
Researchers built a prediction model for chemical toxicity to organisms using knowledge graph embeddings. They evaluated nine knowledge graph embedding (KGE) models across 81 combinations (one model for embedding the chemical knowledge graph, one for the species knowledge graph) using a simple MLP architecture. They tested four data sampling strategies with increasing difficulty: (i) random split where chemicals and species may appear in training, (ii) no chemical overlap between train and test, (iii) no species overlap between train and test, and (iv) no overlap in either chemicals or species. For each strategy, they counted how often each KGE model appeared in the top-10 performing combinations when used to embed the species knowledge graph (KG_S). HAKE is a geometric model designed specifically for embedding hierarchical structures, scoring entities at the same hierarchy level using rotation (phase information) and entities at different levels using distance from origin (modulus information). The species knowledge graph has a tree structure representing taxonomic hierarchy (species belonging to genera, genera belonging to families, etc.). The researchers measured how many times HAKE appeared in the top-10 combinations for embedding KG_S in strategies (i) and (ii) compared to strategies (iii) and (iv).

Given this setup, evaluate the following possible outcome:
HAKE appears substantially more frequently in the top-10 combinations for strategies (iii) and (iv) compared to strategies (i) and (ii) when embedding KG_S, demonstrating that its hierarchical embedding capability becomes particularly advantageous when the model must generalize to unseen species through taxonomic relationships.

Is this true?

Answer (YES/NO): NO